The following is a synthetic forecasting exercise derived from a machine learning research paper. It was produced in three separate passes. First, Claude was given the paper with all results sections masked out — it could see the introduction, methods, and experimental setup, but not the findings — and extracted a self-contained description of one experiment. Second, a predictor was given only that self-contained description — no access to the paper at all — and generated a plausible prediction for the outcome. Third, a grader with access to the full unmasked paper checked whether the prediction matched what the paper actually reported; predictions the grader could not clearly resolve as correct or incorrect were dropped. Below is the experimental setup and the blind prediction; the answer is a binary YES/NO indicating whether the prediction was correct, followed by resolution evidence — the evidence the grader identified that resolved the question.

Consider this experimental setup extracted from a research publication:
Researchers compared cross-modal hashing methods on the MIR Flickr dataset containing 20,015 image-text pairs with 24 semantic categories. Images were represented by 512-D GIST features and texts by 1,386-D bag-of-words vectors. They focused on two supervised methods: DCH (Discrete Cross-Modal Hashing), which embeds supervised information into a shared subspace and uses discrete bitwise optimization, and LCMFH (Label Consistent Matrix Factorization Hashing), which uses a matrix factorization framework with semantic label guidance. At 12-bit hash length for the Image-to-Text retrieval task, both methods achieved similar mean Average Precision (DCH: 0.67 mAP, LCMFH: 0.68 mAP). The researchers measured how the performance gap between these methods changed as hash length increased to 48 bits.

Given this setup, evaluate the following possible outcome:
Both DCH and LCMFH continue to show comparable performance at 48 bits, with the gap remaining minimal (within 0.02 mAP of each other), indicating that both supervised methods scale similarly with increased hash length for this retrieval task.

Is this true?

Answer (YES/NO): YES